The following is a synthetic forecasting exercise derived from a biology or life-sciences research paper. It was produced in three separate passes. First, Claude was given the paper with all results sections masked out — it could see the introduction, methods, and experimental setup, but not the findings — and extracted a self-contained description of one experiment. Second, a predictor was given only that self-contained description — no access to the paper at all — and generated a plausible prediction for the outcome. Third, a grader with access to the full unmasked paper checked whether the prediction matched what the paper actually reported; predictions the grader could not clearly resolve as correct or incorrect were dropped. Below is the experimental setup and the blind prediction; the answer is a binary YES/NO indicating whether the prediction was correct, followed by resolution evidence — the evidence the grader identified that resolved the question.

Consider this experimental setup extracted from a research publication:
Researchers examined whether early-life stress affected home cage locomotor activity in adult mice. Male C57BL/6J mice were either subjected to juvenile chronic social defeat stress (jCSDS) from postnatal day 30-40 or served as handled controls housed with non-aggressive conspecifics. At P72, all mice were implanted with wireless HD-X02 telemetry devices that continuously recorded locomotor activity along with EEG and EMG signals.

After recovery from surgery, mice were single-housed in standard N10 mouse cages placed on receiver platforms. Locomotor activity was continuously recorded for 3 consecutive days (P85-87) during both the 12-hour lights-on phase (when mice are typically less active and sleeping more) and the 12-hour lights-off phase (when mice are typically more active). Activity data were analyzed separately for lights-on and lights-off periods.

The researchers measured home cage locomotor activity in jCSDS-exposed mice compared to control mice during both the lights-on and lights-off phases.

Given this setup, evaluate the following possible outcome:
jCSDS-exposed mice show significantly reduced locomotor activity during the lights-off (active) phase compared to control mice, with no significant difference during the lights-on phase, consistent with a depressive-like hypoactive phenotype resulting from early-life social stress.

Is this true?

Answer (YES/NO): NO